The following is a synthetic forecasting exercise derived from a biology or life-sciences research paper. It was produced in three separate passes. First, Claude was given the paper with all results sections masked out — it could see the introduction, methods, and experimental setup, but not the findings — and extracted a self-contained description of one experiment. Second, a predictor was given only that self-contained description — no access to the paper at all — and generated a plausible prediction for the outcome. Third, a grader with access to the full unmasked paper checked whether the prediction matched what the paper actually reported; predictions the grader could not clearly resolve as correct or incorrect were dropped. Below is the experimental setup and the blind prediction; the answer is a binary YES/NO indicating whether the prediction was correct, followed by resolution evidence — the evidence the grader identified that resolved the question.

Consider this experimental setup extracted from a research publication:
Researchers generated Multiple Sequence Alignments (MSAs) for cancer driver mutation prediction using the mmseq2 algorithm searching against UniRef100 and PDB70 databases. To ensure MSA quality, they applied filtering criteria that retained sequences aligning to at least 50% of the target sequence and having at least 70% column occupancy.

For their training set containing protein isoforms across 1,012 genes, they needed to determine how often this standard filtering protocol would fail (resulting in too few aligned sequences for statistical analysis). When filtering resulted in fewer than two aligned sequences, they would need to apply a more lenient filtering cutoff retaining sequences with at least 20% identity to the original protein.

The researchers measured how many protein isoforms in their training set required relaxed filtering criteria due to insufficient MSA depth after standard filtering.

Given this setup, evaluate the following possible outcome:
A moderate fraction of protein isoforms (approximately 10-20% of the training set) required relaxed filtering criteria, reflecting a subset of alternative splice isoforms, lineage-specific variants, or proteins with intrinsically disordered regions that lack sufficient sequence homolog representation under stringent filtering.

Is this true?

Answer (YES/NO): NO